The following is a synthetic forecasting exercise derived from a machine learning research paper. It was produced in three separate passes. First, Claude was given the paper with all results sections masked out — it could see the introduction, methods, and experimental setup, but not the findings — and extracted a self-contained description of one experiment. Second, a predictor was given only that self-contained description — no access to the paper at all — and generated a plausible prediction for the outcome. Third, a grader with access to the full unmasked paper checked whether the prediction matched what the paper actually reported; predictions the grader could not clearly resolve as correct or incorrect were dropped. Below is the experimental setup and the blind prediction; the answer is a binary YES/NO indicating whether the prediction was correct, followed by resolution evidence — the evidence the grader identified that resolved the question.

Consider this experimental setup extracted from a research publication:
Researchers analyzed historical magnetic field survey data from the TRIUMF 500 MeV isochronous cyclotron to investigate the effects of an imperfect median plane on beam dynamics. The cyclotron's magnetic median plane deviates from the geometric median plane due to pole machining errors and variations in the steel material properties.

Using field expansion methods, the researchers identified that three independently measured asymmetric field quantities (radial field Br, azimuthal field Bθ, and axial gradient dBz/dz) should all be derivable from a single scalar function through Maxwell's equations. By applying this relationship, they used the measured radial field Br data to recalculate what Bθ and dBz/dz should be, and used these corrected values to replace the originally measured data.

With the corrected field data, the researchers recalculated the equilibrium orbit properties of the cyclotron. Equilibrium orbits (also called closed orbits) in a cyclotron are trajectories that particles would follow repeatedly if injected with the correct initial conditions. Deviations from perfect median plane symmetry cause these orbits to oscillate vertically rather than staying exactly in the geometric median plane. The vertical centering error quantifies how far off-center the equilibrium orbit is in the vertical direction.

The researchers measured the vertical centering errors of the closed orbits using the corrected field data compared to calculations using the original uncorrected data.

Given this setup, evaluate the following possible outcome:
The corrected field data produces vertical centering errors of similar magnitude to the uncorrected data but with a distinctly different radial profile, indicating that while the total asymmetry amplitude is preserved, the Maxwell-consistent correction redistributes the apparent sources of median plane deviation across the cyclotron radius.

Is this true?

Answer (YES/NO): NO